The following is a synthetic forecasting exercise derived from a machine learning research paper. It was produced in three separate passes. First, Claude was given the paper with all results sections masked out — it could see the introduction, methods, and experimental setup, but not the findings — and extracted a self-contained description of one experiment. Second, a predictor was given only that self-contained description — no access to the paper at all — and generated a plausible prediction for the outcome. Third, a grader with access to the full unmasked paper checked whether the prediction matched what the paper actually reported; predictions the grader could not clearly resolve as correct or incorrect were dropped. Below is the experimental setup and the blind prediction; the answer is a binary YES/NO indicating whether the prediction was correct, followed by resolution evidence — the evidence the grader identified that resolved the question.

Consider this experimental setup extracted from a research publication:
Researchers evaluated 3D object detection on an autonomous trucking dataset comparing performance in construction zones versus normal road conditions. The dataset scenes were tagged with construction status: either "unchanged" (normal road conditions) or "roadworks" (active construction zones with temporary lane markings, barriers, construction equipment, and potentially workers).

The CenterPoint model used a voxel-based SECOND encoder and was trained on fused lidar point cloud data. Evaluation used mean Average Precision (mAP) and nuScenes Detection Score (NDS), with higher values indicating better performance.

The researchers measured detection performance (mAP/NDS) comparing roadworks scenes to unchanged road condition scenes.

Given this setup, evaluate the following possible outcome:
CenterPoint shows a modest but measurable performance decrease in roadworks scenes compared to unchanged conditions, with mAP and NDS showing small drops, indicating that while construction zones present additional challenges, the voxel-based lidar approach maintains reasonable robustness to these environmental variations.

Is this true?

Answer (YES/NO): NO